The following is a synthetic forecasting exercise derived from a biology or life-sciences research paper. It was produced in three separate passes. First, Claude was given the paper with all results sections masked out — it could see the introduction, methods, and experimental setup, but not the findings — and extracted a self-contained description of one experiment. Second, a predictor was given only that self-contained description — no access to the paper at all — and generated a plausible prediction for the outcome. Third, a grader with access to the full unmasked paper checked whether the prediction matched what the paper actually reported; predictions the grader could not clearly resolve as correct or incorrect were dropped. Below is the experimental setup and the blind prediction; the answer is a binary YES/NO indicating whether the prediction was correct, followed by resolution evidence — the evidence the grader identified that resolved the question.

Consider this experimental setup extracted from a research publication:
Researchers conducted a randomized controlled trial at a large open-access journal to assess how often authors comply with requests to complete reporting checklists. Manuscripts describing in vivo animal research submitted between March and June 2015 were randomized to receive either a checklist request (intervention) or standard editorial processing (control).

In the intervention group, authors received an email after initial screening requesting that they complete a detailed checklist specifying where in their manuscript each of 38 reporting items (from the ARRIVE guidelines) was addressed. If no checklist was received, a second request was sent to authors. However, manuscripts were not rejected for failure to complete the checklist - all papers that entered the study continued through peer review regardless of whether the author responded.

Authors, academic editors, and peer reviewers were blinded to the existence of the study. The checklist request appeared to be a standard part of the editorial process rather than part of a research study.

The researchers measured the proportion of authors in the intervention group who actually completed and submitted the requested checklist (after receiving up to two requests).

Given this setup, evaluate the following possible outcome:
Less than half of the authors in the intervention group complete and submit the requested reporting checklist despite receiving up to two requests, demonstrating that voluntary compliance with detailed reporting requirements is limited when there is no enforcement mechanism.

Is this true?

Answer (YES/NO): NO